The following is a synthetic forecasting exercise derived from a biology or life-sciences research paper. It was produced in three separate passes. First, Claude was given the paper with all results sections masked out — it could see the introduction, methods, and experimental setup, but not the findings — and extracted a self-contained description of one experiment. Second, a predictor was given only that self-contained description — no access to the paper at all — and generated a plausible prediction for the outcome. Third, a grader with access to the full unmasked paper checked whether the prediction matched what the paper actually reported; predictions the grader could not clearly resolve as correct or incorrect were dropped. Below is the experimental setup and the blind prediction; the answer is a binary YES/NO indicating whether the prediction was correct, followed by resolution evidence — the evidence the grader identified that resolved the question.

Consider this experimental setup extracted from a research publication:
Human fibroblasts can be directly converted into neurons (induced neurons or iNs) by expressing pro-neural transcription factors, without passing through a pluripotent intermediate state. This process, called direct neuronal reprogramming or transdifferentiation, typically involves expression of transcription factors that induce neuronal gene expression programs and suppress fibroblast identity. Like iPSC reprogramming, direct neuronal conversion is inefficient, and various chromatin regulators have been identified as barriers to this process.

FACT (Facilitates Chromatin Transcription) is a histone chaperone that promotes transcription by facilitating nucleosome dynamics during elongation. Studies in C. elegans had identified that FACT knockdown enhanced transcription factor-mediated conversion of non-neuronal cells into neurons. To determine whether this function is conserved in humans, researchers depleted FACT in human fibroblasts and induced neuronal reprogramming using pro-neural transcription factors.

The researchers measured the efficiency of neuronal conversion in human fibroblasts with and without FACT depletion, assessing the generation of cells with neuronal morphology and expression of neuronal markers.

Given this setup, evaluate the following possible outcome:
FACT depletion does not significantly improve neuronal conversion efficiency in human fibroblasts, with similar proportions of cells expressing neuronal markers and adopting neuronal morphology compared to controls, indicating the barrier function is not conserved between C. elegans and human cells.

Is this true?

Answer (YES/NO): NO